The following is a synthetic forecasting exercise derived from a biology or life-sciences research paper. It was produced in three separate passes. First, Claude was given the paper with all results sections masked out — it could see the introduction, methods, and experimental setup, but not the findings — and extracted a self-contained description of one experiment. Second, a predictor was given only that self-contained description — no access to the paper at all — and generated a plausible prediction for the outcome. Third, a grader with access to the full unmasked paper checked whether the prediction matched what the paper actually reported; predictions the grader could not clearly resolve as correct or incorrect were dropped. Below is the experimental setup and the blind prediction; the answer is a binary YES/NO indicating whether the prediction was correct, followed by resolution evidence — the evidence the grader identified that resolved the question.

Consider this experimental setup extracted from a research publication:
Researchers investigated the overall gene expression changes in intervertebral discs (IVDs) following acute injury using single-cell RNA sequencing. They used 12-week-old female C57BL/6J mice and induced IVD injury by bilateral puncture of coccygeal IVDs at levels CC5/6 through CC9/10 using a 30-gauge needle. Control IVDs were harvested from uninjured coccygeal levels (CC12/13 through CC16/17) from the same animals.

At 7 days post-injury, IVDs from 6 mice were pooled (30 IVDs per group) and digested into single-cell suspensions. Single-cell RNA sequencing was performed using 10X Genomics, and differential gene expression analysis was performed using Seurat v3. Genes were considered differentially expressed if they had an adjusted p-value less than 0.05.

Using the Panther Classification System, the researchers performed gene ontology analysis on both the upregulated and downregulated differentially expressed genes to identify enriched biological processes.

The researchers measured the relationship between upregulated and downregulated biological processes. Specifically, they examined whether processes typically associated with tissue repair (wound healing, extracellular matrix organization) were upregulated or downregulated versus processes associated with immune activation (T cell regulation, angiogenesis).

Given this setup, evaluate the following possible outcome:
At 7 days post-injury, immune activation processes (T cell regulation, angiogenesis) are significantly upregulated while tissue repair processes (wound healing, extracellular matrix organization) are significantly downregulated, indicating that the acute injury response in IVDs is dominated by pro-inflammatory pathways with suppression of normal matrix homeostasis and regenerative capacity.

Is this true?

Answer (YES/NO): YES